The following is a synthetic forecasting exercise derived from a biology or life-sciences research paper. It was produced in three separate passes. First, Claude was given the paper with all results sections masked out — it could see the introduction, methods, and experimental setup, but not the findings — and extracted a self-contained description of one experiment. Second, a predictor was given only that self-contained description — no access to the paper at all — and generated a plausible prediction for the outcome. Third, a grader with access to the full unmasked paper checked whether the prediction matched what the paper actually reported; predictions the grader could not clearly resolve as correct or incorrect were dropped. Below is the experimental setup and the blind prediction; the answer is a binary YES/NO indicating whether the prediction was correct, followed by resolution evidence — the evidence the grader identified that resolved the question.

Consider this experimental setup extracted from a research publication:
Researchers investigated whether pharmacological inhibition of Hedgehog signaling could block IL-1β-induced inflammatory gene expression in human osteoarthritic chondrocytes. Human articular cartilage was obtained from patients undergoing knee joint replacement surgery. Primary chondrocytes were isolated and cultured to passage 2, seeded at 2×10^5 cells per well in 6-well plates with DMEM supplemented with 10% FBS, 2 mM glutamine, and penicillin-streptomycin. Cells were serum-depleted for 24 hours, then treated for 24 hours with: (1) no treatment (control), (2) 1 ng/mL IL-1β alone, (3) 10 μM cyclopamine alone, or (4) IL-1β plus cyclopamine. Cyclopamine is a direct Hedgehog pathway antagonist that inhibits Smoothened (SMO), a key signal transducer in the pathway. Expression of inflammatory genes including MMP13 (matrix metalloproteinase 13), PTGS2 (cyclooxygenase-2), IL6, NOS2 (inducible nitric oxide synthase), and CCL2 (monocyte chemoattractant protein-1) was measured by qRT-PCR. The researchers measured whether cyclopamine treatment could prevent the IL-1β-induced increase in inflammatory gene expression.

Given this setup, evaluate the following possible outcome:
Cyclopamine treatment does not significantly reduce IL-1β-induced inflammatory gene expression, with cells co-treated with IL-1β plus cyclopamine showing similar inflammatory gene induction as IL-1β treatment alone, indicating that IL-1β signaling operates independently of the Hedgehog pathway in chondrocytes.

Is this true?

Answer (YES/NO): YES